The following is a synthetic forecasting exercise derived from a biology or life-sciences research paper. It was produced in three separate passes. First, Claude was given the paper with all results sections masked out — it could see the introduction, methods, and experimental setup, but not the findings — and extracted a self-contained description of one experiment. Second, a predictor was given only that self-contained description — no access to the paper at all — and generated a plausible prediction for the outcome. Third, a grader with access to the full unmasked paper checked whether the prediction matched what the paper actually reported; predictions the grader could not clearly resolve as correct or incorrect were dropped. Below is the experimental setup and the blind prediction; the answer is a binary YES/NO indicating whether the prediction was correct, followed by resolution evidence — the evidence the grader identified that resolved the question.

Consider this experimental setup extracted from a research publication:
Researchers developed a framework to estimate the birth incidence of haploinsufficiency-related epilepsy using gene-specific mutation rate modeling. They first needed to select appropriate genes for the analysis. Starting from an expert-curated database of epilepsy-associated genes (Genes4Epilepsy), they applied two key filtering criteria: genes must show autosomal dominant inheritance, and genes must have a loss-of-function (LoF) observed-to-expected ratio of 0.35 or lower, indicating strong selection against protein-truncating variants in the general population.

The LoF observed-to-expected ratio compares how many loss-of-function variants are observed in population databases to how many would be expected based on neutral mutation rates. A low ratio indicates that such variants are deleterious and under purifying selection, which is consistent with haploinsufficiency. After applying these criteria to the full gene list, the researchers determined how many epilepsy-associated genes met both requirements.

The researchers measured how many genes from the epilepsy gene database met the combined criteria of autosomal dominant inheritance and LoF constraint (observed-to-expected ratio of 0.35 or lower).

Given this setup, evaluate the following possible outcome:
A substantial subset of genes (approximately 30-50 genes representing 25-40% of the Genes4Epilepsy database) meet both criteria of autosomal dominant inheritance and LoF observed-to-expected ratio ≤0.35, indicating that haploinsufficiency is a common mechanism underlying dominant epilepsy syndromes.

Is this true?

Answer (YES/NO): NO